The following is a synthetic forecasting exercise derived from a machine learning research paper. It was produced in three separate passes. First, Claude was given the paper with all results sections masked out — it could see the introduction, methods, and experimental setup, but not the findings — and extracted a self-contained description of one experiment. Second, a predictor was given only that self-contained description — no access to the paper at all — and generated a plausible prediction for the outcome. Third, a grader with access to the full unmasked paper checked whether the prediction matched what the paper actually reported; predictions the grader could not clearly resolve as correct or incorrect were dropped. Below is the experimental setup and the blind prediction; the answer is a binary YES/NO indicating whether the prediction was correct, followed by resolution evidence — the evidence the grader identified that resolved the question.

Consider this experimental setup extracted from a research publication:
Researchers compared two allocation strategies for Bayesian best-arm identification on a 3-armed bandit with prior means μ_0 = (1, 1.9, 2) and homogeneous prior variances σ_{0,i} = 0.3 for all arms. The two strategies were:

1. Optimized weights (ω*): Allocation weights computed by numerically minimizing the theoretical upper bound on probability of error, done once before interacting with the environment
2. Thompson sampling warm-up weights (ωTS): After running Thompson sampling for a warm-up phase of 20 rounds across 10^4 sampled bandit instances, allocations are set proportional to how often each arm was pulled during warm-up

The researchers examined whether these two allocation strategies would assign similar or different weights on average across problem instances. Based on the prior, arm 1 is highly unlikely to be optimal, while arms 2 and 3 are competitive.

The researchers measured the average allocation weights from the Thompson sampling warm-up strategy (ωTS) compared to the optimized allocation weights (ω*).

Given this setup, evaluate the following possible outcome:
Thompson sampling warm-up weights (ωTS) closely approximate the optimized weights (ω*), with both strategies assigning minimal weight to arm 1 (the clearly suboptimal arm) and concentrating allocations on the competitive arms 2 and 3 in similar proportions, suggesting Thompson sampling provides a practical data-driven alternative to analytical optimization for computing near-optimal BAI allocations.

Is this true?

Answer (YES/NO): YES